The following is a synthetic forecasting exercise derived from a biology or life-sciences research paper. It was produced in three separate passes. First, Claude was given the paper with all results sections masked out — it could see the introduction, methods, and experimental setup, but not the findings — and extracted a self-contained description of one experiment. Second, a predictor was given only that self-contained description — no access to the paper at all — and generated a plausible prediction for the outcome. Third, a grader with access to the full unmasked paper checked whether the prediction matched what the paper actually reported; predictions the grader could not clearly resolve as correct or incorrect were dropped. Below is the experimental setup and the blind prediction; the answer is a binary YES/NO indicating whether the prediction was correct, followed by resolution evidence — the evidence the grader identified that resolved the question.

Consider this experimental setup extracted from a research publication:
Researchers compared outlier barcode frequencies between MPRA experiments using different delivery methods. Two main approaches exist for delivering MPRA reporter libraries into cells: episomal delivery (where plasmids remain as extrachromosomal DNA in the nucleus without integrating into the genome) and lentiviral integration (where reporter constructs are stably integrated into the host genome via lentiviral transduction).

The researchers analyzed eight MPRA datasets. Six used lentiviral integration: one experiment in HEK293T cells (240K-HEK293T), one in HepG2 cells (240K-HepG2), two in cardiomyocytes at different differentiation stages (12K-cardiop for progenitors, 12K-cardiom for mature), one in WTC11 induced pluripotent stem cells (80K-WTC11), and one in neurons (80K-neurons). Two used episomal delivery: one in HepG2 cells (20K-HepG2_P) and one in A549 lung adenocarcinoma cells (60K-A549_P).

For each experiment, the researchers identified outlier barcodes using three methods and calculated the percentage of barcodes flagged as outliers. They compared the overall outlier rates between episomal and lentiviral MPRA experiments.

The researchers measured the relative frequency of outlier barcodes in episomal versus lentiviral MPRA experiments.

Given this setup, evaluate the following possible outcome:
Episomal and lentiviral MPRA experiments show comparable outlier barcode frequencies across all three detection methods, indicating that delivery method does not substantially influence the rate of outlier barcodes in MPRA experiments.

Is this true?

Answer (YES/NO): NO